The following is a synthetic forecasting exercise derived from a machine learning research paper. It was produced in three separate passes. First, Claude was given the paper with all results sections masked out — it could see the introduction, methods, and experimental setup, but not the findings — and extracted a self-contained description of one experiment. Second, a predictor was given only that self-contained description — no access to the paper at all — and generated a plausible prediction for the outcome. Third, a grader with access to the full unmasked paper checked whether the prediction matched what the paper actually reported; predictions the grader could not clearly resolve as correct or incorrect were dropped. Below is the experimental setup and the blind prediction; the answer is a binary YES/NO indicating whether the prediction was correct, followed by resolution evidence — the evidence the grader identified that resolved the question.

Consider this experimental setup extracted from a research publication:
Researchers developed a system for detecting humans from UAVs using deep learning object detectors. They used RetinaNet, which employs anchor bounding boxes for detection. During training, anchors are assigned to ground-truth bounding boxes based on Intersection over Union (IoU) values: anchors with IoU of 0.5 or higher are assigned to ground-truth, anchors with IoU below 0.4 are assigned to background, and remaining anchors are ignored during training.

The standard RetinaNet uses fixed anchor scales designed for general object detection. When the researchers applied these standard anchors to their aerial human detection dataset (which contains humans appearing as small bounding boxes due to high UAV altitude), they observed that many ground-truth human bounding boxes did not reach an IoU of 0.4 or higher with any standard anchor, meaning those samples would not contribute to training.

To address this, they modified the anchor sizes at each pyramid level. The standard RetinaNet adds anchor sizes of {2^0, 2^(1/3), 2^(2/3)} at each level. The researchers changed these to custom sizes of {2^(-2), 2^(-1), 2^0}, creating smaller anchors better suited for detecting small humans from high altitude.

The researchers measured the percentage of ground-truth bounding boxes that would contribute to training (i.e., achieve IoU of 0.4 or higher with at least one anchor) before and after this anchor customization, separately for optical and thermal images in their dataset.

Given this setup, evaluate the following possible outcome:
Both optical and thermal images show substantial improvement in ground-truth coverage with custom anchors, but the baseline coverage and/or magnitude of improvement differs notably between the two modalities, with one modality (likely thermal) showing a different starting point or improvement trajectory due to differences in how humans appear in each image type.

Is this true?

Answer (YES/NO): YES